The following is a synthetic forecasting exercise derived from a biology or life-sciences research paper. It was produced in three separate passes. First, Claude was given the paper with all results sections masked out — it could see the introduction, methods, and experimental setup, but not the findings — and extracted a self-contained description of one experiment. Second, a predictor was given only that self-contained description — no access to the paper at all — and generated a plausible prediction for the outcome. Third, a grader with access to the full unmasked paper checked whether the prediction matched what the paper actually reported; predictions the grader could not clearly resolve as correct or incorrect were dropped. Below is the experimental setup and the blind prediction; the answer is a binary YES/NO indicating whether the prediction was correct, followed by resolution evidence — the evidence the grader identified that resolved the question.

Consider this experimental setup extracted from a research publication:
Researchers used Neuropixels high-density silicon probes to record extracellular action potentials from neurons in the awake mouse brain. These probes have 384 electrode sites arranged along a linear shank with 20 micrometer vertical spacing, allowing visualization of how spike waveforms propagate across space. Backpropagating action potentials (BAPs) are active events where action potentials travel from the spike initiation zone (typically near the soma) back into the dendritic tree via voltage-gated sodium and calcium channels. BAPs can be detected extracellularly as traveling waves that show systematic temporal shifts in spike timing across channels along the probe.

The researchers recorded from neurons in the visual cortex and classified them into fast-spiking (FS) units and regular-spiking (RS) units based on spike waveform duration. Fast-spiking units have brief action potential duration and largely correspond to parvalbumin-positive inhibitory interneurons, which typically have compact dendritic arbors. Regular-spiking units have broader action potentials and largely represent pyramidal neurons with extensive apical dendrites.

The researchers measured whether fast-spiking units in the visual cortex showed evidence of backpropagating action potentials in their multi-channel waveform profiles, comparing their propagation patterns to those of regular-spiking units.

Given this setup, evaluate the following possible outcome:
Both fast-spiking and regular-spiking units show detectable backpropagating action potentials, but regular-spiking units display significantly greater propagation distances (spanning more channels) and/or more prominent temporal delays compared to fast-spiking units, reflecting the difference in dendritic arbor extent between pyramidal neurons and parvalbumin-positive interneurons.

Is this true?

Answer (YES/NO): NO